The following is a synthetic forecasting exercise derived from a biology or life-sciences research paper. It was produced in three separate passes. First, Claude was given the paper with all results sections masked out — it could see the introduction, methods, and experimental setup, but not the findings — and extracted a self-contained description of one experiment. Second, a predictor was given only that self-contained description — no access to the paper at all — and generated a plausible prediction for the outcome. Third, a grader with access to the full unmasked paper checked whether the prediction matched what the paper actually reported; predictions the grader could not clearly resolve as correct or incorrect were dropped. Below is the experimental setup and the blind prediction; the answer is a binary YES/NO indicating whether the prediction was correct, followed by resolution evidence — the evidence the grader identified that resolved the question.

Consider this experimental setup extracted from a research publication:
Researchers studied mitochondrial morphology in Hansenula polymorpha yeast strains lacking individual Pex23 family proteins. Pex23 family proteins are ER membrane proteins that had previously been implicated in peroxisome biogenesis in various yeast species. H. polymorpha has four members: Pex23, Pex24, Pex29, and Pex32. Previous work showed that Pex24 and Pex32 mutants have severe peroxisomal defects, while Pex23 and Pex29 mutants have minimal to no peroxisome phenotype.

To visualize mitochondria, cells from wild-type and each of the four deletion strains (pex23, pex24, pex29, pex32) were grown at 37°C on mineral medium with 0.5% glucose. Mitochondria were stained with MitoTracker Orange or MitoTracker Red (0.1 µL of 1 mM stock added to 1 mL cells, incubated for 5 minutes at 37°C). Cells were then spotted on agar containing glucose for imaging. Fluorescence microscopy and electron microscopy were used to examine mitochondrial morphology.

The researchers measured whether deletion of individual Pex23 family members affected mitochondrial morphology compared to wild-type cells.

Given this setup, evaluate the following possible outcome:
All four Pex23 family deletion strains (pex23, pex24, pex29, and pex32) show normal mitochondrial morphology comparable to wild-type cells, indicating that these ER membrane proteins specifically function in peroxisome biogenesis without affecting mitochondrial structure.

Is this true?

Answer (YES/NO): NO